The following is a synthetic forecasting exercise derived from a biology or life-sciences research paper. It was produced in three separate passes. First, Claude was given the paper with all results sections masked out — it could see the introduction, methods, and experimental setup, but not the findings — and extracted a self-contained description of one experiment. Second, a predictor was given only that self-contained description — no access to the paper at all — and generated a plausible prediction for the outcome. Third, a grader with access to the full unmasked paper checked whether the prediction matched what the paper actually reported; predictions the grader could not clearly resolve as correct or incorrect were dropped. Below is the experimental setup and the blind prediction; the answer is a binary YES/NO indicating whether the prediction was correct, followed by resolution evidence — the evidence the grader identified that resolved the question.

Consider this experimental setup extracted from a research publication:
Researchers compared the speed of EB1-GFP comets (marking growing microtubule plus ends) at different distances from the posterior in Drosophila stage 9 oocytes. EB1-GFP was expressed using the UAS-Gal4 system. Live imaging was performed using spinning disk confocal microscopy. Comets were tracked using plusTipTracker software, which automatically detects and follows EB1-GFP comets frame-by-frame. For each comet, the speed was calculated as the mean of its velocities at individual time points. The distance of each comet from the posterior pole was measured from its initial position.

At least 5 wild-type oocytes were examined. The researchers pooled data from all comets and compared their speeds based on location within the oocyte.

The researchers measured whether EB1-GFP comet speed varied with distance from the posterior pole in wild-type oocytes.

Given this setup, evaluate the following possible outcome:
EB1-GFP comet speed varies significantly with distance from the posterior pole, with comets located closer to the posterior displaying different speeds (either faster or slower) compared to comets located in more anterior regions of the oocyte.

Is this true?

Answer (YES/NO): YES